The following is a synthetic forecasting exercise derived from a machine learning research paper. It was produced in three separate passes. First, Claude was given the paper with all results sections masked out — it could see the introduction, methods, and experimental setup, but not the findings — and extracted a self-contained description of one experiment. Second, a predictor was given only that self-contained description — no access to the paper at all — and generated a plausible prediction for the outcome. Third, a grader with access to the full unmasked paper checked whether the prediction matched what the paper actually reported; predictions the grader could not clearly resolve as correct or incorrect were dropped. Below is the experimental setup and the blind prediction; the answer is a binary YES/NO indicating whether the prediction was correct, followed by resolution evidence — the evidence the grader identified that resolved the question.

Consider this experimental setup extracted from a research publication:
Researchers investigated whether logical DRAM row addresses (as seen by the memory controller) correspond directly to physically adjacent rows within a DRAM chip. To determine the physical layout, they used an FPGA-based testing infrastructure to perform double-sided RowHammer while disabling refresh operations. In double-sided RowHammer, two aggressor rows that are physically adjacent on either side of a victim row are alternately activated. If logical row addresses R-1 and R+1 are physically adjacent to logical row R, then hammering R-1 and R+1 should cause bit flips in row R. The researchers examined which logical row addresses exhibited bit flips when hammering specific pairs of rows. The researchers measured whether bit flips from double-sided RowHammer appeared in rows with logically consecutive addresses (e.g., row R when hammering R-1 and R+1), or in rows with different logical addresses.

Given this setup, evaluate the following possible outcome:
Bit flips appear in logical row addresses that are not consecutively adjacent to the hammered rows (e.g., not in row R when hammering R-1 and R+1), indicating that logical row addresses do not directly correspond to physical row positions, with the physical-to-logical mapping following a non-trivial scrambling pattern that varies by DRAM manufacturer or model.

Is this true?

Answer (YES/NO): NO